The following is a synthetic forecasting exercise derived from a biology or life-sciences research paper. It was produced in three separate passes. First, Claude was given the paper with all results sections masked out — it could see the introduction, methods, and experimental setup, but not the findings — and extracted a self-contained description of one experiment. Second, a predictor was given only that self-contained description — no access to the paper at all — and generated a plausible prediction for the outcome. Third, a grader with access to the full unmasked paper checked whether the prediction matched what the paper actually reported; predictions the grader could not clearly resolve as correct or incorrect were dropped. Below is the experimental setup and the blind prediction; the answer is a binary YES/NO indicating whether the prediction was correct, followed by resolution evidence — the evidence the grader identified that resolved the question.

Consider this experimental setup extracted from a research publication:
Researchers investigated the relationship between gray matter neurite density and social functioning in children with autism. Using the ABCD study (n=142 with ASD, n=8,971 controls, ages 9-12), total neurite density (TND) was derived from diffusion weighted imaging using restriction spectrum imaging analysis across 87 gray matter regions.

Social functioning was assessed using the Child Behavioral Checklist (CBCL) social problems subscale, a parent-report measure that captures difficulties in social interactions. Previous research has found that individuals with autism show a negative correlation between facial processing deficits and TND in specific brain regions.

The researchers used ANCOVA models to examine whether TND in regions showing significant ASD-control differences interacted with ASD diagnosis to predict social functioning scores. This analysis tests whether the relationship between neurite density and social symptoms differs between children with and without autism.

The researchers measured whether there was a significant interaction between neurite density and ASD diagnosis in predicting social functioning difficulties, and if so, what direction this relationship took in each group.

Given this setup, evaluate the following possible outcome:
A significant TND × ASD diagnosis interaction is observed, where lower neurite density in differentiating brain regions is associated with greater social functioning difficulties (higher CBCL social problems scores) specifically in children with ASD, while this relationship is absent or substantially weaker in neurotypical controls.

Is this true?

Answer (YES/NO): NO